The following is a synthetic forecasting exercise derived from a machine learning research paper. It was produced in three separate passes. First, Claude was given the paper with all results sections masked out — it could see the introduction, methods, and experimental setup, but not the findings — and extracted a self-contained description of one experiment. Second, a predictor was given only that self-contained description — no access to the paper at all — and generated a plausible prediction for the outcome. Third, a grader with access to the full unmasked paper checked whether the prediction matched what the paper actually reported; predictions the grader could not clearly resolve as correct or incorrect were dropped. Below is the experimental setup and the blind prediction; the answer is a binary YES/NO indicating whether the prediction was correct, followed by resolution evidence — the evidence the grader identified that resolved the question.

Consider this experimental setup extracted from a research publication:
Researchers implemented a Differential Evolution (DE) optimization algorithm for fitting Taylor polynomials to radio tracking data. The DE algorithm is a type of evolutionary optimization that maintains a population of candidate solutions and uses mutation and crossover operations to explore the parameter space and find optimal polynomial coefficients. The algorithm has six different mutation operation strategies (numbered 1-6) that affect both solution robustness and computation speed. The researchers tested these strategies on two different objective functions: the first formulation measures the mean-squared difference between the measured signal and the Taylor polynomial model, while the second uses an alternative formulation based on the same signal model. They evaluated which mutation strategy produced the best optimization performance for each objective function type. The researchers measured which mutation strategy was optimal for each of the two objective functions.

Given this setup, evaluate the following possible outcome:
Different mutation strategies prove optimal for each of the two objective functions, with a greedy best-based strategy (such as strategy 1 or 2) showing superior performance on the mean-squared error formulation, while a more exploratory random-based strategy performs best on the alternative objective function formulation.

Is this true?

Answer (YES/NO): NO